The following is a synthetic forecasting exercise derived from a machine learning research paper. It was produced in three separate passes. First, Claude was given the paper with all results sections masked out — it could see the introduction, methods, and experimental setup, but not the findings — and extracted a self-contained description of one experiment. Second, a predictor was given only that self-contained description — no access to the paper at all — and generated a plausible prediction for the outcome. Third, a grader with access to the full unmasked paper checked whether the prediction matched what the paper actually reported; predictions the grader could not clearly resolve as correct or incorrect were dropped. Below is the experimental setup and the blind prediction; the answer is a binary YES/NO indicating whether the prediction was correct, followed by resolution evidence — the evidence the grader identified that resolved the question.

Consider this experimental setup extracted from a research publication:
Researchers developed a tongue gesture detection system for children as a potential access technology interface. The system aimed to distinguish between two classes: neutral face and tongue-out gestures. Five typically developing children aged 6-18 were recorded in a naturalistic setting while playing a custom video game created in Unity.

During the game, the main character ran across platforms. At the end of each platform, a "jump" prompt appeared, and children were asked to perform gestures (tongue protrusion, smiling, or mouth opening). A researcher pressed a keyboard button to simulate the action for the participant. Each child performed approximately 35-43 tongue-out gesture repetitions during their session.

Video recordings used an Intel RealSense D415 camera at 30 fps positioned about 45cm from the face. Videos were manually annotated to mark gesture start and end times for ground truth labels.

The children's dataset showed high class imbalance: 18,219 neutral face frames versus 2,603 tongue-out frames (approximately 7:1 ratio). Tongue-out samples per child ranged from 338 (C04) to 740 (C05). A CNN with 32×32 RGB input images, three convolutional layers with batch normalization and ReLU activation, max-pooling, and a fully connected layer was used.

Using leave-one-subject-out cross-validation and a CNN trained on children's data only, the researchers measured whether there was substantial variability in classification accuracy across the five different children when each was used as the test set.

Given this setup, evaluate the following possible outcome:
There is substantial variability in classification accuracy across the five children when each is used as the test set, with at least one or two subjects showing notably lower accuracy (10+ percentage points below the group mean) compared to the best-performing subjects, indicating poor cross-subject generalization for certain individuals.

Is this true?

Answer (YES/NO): NO